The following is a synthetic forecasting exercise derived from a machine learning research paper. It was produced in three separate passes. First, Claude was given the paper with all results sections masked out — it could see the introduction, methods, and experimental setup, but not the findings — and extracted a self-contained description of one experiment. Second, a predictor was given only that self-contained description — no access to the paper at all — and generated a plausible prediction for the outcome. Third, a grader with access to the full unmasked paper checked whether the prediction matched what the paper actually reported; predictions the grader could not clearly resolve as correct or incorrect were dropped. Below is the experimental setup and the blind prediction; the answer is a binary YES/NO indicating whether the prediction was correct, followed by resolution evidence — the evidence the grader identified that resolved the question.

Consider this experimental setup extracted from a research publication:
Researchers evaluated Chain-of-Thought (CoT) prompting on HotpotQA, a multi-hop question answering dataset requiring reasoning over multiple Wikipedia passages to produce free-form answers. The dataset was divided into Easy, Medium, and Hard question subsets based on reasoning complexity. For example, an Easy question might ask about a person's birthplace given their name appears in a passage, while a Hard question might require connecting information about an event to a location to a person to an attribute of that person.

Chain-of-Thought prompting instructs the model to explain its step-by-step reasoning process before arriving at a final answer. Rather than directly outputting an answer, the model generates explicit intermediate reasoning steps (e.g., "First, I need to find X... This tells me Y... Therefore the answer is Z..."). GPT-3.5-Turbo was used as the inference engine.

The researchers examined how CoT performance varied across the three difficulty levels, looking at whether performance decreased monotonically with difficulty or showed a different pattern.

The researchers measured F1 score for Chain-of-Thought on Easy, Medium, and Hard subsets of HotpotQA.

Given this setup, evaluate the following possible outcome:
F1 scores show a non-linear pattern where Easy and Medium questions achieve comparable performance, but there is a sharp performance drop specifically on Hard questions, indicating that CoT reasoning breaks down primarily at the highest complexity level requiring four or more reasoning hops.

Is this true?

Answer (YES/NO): YES